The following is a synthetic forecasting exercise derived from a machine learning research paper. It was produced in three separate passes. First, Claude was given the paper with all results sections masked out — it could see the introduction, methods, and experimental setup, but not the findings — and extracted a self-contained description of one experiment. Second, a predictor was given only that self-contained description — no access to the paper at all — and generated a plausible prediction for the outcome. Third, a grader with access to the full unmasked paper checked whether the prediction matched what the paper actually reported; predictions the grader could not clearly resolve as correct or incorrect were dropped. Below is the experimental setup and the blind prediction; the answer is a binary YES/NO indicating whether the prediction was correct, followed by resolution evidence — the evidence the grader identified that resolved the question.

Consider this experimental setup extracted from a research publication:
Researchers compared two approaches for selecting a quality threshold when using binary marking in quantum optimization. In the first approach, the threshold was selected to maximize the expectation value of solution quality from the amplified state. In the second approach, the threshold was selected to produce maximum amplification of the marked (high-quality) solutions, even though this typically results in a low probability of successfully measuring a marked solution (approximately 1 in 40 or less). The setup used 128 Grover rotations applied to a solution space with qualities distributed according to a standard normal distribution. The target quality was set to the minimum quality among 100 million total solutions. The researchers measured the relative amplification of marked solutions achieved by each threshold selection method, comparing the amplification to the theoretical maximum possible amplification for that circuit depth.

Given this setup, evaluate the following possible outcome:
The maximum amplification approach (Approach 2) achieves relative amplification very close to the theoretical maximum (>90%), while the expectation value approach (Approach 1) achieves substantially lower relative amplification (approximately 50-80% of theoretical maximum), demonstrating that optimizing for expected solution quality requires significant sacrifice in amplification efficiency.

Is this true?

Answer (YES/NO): NO